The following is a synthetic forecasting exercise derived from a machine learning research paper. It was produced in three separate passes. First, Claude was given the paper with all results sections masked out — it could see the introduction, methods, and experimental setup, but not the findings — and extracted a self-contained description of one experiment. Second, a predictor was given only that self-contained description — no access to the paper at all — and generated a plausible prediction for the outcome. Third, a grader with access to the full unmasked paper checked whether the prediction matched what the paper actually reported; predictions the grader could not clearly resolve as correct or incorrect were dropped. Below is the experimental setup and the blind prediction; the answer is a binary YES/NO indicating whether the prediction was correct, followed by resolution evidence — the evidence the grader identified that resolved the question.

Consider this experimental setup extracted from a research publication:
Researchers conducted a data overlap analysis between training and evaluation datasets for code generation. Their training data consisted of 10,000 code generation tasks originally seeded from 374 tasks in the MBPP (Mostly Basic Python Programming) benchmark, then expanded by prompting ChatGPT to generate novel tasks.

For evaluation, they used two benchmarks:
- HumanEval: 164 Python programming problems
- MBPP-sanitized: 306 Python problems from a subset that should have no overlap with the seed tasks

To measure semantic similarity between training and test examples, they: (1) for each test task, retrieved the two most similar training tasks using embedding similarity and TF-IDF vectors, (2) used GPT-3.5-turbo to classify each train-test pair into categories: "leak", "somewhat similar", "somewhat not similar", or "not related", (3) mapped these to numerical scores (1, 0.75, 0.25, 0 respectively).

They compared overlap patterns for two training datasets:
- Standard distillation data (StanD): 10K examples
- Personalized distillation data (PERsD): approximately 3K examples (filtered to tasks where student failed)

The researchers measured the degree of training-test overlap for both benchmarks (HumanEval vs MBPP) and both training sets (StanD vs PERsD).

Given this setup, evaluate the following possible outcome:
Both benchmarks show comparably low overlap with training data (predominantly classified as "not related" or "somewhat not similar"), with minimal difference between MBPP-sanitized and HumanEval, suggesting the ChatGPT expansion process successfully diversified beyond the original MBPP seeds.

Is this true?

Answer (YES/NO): NO